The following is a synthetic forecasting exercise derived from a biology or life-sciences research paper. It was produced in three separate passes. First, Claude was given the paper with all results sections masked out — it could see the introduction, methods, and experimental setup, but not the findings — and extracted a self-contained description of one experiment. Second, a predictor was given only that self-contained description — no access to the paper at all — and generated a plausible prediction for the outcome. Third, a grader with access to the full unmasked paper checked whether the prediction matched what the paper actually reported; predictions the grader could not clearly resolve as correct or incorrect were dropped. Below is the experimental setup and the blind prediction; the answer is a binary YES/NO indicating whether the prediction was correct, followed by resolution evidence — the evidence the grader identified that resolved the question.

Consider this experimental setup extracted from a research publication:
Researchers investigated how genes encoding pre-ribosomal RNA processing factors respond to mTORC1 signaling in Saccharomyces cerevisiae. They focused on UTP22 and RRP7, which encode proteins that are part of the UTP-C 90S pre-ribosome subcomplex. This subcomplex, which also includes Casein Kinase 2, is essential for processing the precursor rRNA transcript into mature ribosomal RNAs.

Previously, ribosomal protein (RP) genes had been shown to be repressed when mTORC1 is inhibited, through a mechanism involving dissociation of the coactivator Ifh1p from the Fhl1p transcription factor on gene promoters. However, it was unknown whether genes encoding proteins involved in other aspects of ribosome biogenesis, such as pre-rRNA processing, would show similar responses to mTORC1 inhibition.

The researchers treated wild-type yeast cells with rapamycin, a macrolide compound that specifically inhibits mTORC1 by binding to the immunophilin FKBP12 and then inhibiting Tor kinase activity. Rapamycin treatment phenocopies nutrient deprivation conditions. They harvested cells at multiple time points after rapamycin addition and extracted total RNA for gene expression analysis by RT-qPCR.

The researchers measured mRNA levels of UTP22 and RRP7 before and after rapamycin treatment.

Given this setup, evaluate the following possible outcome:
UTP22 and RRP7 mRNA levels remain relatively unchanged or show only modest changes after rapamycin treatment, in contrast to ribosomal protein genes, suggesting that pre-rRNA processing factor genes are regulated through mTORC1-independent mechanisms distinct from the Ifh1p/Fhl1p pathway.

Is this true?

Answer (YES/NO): NO